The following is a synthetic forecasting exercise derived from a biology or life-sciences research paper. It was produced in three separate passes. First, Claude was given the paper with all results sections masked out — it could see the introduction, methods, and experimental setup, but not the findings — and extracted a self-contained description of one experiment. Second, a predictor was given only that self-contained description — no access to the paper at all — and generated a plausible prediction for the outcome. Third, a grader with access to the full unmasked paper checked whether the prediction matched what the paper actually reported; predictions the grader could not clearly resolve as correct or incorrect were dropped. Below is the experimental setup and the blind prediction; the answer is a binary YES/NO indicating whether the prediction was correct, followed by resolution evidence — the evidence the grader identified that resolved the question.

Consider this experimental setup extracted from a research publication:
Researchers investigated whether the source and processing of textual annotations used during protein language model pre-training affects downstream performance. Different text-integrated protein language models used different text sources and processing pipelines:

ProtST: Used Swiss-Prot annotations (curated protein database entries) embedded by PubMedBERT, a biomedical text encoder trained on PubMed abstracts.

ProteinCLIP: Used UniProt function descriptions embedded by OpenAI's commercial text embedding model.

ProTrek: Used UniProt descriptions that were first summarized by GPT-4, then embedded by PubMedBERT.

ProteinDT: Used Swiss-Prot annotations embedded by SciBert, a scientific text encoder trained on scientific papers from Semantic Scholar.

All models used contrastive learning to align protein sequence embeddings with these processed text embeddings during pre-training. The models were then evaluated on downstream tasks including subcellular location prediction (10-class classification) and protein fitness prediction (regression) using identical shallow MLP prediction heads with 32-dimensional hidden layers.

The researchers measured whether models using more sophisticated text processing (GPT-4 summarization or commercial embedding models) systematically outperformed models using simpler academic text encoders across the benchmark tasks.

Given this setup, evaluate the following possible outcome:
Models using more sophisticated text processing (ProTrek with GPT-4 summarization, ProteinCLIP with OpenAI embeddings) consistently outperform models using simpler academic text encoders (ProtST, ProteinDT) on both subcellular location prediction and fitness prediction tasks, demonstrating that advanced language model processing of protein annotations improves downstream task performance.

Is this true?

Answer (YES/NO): NO